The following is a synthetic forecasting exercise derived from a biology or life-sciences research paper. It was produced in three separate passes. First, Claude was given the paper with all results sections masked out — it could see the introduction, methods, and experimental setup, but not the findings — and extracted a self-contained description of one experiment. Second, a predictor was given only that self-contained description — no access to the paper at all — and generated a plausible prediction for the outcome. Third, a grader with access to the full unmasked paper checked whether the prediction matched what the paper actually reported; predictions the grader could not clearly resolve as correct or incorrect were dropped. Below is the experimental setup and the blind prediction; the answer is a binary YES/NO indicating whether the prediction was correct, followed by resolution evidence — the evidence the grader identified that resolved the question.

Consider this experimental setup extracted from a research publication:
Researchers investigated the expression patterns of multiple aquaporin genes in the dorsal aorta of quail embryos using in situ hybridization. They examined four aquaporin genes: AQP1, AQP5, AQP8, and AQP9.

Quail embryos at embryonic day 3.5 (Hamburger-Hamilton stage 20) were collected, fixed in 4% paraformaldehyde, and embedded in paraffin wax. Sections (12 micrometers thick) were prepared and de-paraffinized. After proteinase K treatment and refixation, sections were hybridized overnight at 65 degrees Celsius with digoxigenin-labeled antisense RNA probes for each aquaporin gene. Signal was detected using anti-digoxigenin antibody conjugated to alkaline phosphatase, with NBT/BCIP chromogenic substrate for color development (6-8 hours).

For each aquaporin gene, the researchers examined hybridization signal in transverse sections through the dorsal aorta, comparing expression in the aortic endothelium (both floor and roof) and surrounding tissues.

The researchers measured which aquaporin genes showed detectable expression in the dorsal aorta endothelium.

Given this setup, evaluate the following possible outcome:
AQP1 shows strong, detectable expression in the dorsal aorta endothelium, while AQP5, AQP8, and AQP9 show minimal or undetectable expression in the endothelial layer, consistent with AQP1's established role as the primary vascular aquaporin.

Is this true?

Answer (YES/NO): NO